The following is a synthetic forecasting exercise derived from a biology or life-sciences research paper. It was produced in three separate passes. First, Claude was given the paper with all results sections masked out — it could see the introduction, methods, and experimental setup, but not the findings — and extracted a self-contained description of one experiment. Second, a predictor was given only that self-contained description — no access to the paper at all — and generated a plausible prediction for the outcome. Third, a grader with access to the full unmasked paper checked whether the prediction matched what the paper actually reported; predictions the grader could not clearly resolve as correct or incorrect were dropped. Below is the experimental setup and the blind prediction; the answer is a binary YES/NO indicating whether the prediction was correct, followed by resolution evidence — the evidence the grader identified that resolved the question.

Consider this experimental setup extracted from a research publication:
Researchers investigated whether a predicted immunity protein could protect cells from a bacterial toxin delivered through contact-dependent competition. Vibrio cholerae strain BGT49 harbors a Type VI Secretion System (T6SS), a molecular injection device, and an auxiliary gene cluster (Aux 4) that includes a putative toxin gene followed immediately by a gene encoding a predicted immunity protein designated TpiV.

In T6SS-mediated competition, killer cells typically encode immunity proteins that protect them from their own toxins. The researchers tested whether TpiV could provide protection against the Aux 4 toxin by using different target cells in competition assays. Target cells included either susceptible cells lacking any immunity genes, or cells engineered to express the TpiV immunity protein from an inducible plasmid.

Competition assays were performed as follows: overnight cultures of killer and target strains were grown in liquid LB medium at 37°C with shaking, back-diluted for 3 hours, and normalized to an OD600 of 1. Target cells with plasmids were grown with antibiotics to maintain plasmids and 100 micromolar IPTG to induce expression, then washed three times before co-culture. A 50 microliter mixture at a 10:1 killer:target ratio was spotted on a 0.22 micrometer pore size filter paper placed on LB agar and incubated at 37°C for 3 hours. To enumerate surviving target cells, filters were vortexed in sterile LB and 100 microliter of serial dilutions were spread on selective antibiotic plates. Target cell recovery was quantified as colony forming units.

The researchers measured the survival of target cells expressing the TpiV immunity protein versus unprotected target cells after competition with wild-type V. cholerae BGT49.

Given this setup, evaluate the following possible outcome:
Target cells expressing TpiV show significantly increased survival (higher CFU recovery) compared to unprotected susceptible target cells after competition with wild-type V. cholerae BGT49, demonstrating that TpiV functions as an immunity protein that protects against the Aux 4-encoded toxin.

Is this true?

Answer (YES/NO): YES